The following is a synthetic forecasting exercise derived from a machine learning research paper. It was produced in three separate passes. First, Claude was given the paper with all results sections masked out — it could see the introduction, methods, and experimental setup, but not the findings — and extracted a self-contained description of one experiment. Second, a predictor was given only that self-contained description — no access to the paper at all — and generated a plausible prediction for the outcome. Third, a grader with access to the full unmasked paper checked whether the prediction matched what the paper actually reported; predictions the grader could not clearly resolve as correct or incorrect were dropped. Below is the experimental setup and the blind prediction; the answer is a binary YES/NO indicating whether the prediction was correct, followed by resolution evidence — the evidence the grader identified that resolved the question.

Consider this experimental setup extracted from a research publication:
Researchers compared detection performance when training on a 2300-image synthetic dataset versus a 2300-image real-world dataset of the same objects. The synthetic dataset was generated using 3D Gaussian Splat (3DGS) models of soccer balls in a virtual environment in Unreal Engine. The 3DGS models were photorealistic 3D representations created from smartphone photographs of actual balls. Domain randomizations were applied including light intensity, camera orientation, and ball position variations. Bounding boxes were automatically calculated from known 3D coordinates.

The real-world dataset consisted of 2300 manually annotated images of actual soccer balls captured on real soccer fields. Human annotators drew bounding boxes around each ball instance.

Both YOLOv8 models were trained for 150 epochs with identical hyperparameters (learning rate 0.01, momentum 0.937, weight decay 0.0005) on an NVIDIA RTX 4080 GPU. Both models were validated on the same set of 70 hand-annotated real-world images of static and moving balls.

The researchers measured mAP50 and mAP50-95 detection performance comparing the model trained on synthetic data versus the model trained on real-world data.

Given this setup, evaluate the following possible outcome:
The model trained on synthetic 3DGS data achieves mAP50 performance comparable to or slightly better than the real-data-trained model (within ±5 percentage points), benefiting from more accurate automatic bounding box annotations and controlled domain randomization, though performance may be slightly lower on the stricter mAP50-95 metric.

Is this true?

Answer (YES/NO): NO